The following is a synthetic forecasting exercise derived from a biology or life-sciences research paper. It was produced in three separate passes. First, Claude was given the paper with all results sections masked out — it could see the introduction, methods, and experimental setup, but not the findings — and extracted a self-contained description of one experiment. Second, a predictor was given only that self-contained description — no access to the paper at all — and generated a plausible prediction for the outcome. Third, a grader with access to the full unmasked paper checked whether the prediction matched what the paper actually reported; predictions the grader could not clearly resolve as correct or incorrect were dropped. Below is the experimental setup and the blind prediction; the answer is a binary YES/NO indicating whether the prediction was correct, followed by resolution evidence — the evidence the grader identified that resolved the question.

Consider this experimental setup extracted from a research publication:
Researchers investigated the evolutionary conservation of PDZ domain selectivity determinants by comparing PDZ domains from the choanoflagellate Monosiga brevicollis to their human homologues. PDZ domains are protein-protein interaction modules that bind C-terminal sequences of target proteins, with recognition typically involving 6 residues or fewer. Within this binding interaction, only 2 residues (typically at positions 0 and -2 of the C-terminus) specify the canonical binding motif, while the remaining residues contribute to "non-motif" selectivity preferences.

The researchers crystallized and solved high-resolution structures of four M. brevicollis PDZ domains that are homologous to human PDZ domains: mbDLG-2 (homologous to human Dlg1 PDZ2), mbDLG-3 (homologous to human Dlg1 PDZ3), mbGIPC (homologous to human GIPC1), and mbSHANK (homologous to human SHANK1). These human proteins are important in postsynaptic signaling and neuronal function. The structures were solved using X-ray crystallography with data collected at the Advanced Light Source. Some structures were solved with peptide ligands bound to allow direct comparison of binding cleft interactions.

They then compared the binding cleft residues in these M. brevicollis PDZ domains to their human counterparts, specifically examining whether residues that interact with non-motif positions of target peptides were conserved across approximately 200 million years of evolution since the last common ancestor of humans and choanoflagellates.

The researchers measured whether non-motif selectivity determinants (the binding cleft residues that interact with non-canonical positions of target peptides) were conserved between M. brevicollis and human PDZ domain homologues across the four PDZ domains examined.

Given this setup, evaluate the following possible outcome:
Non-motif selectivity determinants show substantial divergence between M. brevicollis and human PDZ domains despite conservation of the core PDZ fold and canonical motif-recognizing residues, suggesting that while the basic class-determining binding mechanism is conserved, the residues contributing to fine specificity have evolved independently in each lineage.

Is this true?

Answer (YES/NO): NO